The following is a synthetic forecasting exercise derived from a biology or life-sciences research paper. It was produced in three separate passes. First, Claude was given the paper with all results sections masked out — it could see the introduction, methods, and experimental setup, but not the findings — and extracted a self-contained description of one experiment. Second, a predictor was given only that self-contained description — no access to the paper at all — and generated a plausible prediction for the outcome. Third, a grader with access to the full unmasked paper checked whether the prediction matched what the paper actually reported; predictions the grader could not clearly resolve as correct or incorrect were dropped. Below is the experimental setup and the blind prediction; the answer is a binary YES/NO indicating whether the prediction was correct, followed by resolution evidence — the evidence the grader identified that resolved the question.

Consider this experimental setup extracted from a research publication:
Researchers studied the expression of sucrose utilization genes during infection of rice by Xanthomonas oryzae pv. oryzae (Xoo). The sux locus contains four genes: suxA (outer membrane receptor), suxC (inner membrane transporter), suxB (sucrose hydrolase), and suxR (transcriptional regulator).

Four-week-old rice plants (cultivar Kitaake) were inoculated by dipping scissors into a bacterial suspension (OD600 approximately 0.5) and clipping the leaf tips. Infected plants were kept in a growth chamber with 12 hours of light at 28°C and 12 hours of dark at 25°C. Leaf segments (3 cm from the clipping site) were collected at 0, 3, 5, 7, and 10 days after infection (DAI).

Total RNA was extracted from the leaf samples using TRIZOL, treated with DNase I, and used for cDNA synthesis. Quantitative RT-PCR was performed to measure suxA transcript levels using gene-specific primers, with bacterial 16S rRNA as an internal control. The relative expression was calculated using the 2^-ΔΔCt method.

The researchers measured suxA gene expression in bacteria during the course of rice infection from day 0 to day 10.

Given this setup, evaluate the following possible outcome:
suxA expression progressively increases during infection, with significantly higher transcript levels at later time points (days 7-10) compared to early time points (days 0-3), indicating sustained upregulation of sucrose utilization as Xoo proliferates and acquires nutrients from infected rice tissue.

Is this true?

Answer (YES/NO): YES